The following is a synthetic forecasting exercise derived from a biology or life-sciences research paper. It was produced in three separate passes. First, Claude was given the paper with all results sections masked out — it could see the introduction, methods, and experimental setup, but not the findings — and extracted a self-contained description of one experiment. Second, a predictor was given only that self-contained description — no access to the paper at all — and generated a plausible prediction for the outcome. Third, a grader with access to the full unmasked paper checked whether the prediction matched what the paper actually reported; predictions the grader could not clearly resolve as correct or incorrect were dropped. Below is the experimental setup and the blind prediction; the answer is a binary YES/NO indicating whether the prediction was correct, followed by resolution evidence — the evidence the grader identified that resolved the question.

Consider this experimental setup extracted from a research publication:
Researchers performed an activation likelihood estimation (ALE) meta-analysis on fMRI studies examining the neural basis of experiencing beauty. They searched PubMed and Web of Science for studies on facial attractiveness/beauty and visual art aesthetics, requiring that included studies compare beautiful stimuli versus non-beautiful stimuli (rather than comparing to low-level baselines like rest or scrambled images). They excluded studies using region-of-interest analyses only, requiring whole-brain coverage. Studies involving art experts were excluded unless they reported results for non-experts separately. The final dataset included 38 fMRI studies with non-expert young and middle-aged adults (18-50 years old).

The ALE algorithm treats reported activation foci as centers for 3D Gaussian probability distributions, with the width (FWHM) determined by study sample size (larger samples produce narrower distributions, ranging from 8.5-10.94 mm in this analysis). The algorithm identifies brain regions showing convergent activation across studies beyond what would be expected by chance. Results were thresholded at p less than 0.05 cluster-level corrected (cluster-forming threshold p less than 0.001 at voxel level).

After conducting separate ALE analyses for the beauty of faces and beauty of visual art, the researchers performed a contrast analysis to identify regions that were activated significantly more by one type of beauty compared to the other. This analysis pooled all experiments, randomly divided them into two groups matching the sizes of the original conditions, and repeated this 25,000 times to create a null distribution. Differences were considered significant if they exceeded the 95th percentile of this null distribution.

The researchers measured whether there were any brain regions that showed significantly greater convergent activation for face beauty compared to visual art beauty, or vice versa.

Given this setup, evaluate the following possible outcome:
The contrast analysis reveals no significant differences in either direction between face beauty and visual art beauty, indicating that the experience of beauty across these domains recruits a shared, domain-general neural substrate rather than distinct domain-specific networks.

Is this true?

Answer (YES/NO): NO